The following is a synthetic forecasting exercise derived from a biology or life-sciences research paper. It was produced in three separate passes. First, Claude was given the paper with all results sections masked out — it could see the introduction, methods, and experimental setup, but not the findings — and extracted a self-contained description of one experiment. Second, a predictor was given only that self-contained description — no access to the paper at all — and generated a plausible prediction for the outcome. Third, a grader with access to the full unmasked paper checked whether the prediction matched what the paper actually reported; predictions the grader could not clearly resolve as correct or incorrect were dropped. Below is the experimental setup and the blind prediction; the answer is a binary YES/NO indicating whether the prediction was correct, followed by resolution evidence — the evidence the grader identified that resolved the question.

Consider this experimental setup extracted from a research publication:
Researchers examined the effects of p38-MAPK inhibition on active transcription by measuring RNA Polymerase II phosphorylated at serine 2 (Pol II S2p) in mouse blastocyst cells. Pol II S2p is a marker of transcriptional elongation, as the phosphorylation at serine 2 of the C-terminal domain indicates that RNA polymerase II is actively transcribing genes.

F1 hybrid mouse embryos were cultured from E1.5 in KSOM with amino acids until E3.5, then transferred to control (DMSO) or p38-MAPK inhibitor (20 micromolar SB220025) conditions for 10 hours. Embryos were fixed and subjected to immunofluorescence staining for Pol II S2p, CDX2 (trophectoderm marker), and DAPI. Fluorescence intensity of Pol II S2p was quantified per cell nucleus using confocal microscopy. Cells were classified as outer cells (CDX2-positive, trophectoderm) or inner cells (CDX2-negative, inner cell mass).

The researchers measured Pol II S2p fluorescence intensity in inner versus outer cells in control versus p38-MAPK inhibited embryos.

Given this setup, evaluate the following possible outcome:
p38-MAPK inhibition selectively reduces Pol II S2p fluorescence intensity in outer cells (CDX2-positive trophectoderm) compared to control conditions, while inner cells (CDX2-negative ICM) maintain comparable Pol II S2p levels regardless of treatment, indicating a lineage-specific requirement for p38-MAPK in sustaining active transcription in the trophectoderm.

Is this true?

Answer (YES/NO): NO